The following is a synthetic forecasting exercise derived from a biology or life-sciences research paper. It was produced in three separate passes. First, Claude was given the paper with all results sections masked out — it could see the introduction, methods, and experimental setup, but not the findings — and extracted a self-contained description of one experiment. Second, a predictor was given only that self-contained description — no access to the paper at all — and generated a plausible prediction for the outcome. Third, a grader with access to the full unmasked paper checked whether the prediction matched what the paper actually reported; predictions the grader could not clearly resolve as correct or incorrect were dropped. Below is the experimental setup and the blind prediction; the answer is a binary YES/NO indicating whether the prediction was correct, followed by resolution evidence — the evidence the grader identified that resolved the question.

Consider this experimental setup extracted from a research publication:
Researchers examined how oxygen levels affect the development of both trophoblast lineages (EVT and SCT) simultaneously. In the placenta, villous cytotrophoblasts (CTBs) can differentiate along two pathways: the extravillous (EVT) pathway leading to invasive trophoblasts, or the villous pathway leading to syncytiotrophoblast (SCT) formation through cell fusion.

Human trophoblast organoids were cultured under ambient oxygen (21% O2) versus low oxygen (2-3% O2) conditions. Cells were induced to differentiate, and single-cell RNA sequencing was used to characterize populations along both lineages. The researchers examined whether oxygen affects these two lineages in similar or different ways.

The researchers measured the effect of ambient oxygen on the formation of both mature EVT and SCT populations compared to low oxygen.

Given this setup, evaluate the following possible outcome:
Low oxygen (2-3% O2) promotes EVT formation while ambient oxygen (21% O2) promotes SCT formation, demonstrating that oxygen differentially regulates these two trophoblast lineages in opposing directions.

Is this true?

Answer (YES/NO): NO